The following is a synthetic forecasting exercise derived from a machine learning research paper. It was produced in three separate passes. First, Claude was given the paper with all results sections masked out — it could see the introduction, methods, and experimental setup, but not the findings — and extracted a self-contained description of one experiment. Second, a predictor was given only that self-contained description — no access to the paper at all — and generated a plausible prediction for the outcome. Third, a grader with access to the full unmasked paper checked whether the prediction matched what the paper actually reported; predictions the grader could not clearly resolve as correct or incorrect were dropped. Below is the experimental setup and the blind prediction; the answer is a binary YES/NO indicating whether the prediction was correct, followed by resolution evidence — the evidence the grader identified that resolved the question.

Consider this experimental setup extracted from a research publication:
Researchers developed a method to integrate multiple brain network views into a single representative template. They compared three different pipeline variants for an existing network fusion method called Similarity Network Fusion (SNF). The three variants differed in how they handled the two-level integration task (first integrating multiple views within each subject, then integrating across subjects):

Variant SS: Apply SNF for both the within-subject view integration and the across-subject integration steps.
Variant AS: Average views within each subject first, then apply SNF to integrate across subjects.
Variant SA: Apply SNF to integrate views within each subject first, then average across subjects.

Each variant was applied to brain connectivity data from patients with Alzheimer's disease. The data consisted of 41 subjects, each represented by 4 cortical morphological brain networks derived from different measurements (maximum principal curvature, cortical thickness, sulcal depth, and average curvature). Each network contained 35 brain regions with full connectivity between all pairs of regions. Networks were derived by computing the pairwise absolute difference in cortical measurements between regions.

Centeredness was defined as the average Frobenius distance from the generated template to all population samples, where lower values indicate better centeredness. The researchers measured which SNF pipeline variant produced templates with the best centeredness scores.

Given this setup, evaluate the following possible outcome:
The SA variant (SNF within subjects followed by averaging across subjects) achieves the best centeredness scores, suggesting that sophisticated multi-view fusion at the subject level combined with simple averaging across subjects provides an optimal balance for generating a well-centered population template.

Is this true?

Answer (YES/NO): YES